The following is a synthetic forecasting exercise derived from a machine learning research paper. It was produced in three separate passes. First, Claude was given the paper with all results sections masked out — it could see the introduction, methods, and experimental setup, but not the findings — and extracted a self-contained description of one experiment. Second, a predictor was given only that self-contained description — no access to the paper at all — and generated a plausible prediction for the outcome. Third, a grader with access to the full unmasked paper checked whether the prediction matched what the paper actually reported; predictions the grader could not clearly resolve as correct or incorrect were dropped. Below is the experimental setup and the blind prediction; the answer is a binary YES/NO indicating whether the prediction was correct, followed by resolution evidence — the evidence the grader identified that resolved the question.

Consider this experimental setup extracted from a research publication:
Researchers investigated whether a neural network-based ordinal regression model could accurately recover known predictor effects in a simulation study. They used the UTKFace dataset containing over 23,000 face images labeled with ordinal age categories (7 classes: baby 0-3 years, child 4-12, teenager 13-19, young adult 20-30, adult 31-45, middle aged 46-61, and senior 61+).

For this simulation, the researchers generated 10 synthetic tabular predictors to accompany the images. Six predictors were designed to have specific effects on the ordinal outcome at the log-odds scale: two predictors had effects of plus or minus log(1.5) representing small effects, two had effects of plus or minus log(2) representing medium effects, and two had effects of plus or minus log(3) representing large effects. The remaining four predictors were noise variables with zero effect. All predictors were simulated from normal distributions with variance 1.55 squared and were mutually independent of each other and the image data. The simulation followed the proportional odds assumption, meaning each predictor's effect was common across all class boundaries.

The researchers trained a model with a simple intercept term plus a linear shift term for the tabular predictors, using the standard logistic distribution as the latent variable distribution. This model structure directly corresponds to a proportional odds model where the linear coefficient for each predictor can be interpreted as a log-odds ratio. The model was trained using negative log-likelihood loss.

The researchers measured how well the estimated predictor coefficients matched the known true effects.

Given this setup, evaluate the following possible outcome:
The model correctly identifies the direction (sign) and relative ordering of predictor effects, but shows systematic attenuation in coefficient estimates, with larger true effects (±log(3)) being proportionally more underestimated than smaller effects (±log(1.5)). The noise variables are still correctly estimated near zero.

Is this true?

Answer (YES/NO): NO